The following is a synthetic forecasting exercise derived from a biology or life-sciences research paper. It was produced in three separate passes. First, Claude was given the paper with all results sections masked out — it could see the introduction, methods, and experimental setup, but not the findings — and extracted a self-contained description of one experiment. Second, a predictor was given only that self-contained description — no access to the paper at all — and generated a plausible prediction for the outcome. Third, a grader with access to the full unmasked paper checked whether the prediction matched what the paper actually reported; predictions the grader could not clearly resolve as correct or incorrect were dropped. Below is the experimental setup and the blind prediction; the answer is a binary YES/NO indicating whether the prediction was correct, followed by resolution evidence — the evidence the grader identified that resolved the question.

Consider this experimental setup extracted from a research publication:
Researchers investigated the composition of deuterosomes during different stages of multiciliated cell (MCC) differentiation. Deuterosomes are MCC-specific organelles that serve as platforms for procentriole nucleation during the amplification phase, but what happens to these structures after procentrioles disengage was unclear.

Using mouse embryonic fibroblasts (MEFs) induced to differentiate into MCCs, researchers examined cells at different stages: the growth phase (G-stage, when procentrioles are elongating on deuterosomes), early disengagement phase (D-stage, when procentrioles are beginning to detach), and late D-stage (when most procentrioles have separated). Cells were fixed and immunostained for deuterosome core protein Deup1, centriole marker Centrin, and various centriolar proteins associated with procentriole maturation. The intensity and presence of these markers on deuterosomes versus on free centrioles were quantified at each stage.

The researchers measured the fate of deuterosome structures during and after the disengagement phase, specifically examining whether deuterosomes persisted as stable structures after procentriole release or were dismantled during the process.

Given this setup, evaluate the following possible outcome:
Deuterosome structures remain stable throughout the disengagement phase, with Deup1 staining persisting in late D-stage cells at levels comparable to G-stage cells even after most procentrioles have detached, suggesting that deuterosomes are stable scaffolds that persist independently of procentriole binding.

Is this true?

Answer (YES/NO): NO